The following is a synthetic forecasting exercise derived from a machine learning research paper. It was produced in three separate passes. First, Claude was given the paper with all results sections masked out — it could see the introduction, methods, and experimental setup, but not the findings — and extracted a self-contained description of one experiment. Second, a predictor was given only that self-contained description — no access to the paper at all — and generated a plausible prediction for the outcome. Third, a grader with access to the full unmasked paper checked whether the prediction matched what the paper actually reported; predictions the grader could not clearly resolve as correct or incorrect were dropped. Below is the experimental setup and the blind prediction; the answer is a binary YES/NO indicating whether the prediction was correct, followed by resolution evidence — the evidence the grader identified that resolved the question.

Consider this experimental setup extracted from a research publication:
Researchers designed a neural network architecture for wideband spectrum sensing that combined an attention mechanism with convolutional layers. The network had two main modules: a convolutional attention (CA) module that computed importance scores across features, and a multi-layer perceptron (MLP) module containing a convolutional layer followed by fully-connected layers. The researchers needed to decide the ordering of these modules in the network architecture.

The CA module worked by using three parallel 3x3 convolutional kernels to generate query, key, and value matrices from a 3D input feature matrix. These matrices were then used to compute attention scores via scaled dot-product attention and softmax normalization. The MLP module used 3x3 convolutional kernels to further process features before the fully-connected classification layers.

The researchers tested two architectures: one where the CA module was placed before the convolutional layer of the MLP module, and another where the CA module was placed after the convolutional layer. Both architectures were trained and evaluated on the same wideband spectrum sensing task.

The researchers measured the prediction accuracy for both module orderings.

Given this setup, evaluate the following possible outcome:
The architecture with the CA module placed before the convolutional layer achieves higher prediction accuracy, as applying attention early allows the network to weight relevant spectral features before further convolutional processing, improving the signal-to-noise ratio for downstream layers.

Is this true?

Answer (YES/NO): YES